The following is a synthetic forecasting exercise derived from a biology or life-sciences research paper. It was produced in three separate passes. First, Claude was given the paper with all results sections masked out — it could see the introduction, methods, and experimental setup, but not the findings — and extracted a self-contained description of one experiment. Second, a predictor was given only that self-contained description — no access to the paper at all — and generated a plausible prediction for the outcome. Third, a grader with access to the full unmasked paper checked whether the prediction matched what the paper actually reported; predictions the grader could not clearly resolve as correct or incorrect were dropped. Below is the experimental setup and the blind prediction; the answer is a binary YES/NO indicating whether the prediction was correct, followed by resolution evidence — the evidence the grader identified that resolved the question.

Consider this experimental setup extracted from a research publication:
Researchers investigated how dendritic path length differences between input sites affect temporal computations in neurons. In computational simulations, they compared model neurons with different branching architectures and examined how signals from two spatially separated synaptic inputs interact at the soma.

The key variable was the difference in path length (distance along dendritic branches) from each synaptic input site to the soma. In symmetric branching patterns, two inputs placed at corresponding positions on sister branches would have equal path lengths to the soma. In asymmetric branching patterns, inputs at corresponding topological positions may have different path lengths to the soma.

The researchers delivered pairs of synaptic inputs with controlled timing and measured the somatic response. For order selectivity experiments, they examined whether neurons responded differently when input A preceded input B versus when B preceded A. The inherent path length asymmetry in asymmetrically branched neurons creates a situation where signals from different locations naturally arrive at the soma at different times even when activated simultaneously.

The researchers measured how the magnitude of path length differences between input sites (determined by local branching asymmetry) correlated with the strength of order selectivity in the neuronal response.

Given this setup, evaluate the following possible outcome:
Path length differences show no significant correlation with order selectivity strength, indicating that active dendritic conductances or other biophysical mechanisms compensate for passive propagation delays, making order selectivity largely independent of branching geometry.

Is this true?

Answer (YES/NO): NO